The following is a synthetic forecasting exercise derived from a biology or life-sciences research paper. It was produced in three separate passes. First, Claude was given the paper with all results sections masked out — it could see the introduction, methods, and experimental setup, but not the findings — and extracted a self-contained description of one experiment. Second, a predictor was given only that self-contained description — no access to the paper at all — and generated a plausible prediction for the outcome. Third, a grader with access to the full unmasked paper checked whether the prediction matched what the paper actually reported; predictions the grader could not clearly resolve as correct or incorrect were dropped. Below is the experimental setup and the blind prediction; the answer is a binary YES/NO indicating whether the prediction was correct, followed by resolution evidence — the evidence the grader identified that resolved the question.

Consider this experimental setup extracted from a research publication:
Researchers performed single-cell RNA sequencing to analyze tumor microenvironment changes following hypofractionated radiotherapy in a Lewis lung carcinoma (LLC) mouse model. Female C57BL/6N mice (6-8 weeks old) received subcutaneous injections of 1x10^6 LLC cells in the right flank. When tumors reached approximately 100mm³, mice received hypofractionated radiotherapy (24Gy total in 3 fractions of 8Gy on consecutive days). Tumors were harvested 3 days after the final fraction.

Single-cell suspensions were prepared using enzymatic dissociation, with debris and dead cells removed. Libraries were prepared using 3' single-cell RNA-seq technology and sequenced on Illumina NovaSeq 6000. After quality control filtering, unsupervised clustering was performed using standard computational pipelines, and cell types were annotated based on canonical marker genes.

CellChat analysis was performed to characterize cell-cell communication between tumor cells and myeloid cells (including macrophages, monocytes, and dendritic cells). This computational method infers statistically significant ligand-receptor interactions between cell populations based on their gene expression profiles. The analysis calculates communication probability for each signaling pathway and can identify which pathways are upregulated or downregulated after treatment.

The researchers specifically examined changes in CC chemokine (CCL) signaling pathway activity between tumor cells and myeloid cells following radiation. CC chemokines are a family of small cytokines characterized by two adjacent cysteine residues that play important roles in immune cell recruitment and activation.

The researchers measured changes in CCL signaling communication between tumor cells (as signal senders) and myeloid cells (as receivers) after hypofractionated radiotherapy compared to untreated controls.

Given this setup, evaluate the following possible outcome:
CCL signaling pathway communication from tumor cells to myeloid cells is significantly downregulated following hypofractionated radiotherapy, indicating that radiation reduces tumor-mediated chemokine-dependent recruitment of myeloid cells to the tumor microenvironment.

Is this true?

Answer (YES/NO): NO